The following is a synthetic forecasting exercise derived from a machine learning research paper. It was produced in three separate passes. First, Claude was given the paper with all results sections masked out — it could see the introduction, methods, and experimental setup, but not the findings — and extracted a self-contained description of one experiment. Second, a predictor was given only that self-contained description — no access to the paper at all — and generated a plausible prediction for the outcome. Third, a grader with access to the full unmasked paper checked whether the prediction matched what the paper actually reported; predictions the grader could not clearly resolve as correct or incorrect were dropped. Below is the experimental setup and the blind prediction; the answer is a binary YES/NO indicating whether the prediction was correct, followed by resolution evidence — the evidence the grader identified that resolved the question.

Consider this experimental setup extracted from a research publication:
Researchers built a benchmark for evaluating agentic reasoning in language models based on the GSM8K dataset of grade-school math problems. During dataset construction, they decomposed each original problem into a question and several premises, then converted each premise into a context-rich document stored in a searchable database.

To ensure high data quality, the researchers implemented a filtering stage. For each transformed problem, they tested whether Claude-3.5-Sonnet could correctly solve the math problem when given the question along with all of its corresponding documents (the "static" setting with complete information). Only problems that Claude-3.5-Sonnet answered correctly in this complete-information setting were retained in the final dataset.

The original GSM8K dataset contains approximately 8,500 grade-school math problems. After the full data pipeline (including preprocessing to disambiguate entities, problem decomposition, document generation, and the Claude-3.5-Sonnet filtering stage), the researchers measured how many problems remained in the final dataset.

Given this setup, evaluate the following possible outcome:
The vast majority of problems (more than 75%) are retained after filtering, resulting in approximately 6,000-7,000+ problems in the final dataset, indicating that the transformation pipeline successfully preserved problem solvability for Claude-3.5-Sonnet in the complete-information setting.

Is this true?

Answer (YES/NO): YES